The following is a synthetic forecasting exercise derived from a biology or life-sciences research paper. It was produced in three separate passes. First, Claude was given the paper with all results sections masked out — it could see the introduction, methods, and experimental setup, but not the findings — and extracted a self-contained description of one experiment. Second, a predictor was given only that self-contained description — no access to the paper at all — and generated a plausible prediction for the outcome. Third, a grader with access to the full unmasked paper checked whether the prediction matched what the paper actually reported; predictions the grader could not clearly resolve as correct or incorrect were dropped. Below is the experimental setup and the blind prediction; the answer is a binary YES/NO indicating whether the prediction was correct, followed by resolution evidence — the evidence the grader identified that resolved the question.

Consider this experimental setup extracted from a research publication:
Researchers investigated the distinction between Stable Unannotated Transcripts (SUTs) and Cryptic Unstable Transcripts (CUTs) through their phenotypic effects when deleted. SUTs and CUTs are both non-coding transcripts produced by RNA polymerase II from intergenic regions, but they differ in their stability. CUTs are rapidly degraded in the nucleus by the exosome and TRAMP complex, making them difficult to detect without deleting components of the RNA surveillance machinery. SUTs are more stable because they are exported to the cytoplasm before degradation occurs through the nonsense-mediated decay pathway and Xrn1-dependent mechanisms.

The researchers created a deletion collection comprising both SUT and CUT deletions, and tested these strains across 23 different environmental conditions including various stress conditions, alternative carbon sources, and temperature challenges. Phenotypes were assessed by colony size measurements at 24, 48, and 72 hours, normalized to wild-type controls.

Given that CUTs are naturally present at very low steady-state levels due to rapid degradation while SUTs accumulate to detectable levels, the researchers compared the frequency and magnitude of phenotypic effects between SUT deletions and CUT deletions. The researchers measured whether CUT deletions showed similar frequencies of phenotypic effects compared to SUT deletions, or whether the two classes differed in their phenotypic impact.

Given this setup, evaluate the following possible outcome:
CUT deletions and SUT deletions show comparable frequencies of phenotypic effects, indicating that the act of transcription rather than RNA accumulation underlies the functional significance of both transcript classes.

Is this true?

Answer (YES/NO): NO